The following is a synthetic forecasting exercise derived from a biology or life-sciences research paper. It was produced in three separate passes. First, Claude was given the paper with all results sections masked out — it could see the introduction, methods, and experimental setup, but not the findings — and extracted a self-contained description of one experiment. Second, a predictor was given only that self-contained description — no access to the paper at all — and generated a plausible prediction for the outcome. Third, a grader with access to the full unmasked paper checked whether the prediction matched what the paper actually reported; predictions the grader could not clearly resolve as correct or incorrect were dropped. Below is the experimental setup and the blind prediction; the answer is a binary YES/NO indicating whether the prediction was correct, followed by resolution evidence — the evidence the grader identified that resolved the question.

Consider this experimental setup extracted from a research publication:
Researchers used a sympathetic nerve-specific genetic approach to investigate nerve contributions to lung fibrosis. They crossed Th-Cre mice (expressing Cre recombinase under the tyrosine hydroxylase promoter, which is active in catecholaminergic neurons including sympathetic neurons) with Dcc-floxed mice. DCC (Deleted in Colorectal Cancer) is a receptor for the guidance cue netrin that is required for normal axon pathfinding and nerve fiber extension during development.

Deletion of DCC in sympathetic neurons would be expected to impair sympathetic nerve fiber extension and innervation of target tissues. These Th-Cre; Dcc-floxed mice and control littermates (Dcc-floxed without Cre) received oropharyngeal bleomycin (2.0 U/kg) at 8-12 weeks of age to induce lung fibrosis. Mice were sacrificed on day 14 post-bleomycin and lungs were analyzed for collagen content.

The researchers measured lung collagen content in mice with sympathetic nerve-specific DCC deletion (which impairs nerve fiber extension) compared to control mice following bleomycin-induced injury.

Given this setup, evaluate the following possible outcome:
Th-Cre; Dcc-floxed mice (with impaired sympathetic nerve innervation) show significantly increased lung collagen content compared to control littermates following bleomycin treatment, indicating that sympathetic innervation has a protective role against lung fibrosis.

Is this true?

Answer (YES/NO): NO